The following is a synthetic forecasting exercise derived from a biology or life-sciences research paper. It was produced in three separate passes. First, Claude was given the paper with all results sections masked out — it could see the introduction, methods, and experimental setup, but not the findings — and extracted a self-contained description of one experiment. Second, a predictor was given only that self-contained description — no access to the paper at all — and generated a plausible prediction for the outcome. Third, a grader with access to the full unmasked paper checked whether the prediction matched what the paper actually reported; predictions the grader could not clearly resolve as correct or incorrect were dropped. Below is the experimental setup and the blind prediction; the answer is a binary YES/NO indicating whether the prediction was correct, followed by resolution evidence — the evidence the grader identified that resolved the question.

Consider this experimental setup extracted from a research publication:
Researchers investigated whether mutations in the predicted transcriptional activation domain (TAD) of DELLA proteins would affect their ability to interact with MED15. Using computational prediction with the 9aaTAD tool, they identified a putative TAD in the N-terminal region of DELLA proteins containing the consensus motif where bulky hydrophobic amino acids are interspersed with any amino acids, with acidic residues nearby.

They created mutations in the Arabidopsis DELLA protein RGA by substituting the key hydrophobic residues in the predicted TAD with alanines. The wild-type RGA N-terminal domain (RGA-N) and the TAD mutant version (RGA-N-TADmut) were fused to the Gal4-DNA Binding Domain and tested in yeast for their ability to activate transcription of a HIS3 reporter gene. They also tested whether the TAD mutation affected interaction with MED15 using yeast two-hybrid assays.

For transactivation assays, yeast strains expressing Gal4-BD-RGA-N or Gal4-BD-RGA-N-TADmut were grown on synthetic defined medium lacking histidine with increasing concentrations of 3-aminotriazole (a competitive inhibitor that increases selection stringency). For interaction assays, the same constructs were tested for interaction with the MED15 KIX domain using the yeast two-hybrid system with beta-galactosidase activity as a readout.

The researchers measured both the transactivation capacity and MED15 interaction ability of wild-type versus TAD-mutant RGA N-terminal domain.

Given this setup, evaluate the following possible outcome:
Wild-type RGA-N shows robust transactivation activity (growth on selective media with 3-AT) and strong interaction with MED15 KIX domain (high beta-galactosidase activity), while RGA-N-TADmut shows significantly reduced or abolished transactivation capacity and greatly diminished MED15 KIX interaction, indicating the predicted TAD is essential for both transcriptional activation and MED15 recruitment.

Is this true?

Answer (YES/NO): YES